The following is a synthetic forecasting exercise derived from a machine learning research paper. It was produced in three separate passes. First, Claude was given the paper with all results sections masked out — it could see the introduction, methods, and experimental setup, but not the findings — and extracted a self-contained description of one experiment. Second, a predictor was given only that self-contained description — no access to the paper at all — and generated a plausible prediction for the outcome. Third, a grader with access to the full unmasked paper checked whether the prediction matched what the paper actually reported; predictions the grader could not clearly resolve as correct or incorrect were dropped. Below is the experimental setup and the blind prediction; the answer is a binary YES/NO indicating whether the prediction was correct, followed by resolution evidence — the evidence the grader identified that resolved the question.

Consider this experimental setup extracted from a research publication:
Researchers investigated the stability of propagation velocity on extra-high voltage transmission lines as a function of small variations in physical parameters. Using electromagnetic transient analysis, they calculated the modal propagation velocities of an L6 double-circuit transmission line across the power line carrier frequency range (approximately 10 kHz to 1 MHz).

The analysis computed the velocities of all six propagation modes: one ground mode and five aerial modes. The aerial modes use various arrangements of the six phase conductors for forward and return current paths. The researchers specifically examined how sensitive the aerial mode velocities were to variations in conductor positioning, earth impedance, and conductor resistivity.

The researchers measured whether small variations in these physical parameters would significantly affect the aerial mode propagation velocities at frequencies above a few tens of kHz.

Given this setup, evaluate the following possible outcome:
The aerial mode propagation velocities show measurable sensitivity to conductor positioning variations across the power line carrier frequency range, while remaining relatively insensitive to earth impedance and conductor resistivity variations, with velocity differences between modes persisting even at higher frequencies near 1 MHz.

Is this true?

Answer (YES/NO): NO